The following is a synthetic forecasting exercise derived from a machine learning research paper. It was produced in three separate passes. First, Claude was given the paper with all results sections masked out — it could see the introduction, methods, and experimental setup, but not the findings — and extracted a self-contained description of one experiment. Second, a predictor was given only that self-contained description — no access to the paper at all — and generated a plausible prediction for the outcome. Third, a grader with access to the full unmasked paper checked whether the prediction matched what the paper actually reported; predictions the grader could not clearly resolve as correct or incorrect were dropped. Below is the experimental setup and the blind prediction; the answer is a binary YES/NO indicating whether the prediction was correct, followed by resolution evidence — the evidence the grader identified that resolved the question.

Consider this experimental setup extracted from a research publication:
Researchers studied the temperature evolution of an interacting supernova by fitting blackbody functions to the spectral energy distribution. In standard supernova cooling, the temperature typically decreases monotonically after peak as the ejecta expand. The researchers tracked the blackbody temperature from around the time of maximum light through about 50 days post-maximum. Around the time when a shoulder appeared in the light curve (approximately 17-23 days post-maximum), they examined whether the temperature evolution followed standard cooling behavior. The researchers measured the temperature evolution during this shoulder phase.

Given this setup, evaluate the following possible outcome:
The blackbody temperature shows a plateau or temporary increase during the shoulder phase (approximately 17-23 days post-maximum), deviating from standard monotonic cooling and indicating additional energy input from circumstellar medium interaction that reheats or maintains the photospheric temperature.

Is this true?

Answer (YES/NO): YES